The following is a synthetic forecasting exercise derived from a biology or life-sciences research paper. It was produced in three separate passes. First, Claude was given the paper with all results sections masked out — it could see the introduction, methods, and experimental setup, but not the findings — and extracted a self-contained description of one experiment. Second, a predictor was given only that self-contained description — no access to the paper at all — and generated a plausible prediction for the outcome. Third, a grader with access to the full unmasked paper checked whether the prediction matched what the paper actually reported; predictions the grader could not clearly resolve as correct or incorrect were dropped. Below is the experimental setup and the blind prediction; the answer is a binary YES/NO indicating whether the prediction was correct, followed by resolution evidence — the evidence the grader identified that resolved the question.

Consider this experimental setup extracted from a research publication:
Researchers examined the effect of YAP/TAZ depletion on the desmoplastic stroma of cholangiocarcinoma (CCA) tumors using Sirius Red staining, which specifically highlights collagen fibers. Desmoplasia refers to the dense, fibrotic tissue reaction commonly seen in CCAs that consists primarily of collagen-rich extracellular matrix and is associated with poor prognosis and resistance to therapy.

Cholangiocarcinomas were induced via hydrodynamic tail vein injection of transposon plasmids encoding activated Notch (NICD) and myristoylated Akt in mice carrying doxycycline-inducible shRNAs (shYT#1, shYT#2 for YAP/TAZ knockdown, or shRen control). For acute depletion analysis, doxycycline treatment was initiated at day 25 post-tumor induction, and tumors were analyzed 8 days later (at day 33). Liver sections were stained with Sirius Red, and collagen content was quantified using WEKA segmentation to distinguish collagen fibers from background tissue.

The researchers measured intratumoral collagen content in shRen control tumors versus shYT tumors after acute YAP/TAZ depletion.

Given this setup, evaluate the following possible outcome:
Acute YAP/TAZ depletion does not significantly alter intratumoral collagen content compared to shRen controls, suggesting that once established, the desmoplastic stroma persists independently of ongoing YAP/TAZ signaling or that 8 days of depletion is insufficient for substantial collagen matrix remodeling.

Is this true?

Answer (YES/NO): NO